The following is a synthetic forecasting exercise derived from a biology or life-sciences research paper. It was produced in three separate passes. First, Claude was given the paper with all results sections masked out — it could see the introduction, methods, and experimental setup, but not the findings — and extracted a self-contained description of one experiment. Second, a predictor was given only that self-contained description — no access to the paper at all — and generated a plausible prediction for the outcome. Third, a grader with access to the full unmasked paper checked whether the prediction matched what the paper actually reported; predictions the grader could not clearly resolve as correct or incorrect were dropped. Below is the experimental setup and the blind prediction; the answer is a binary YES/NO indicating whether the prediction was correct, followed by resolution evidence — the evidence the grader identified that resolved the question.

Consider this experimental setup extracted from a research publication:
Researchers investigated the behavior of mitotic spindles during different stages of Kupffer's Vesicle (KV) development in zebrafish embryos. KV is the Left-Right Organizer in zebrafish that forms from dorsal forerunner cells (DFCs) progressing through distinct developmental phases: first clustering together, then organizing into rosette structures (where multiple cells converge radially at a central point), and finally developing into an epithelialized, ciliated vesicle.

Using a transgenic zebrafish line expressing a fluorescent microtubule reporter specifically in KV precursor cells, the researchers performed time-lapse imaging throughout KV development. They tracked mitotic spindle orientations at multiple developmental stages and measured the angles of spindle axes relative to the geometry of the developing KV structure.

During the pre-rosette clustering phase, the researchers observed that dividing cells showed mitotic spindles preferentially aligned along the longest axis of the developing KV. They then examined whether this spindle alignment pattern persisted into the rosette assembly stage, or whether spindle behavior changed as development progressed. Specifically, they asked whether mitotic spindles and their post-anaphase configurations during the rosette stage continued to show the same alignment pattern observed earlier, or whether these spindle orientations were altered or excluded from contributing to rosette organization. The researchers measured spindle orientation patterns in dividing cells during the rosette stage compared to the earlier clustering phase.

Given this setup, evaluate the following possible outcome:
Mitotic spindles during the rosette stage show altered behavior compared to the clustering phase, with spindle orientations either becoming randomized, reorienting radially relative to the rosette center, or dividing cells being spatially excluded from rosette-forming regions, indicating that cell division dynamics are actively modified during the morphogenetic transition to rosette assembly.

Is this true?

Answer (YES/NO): YES